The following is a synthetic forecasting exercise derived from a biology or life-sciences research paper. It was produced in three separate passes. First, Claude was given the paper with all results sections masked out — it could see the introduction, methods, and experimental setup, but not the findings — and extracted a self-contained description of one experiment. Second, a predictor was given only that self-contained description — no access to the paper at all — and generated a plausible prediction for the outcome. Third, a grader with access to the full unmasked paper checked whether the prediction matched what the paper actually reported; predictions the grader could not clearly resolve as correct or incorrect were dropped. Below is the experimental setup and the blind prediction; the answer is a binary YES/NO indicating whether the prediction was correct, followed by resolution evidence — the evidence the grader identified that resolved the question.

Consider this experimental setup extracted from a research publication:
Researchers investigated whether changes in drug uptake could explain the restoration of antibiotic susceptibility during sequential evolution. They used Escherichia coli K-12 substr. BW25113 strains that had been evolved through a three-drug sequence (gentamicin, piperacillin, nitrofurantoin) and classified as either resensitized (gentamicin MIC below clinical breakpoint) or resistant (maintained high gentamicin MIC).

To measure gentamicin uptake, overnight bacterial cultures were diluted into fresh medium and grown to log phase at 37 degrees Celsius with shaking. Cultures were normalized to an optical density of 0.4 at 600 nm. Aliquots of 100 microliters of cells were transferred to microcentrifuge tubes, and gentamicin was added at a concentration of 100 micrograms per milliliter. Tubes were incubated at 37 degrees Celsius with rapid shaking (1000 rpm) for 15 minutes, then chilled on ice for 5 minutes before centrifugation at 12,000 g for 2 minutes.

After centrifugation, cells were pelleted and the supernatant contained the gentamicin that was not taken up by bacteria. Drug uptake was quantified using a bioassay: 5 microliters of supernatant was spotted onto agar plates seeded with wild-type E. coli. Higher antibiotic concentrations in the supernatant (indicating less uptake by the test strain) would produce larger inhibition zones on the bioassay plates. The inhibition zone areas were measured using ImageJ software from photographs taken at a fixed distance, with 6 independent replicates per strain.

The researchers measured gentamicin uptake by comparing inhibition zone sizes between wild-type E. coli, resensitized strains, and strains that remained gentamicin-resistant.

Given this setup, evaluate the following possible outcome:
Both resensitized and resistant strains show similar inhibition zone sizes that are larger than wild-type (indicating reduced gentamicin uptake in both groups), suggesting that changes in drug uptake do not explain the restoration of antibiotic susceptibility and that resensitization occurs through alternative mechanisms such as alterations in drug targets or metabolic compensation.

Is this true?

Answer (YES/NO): NO